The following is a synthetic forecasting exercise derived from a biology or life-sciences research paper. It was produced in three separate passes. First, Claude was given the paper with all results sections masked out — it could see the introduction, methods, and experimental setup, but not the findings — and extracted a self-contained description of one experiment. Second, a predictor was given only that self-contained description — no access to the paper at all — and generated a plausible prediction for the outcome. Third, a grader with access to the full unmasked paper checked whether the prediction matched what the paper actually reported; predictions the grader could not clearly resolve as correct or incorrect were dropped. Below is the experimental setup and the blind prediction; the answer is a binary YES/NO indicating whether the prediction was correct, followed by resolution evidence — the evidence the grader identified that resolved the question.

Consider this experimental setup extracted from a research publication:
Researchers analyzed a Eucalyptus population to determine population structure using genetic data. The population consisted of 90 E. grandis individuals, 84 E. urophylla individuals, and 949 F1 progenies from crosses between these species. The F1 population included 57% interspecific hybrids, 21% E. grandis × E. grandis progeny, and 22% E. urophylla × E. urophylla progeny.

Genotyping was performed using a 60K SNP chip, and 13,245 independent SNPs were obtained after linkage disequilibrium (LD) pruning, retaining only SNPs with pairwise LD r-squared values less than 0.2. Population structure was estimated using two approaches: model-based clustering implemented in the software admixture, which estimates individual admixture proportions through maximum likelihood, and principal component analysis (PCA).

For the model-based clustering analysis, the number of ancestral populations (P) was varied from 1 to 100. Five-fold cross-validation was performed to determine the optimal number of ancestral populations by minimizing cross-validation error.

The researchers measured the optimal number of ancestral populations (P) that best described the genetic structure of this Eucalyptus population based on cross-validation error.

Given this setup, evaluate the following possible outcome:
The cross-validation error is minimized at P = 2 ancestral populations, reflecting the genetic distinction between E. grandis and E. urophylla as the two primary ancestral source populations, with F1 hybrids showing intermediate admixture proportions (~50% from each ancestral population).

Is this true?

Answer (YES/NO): NO